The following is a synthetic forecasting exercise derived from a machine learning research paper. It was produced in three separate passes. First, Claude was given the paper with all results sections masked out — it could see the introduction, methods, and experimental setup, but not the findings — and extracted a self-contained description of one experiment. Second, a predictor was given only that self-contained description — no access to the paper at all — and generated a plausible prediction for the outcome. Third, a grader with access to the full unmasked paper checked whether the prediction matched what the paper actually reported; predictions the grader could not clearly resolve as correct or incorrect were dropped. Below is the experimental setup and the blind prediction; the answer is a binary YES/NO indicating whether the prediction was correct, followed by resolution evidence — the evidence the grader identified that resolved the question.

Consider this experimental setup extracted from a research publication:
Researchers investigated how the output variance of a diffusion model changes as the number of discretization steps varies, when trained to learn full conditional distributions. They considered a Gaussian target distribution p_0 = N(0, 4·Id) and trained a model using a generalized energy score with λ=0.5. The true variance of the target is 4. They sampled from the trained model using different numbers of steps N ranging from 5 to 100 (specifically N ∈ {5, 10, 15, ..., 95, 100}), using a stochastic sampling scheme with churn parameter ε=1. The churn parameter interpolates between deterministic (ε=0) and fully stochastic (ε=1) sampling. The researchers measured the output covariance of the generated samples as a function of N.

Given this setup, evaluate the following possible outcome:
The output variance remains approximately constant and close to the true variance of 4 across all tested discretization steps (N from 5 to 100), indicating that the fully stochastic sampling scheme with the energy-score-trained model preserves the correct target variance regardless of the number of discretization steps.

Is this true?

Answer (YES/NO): NO